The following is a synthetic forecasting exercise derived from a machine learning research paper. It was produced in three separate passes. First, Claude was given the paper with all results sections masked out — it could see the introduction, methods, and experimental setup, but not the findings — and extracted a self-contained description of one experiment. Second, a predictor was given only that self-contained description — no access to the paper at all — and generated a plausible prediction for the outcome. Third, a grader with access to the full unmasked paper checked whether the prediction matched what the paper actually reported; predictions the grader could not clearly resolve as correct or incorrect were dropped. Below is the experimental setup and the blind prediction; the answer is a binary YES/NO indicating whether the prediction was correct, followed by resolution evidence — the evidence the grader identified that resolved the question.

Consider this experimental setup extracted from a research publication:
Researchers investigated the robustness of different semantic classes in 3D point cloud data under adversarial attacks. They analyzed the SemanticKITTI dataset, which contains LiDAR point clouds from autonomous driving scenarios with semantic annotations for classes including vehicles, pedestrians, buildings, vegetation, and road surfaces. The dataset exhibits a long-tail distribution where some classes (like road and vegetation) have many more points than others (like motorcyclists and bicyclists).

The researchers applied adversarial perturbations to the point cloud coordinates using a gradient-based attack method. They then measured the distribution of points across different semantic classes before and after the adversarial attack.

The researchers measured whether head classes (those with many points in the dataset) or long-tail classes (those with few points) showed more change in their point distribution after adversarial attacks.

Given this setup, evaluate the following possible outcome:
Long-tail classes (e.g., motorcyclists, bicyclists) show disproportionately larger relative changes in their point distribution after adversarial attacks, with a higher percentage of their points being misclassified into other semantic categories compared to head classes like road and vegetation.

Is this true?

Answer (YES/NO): NO